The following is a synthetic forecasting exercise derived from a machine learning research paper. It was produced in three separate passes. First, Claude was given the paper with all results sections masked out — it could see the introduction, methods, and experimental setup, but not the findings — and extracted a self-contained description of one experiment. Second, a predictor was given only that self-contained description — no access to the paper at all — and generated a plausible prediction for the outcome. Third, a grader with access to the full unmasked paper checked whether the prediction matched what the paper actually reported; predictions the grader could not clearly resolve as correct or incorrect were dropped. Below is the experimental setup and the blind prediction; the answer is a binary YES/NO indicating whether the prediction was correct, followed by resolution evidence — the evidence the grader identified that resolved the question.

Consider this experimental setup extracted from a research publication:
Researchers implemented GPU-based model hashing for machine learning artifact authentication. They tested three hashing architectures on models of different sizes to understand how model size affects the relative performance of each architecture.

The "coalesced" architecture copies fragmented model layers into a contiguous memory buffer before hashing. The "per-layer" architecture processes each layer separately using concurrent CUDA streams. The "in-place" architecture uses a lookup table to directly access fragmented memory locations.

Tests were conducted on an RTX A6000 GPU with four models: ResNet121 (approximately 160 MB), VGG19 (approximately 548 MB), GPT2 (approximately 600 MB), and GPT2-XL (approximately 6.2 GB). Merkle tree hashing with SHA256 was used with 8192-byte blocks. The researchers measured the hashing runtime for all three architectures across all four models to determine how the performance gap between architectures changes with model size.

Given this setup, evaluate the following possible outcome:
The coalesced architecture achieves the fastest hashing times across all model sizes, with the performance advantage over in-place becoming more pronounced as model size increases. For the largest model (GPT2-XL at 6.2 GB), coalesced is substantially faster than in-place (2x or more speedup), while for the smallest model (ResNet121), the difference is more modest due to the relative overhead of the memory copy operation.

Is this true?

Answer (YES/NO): NO